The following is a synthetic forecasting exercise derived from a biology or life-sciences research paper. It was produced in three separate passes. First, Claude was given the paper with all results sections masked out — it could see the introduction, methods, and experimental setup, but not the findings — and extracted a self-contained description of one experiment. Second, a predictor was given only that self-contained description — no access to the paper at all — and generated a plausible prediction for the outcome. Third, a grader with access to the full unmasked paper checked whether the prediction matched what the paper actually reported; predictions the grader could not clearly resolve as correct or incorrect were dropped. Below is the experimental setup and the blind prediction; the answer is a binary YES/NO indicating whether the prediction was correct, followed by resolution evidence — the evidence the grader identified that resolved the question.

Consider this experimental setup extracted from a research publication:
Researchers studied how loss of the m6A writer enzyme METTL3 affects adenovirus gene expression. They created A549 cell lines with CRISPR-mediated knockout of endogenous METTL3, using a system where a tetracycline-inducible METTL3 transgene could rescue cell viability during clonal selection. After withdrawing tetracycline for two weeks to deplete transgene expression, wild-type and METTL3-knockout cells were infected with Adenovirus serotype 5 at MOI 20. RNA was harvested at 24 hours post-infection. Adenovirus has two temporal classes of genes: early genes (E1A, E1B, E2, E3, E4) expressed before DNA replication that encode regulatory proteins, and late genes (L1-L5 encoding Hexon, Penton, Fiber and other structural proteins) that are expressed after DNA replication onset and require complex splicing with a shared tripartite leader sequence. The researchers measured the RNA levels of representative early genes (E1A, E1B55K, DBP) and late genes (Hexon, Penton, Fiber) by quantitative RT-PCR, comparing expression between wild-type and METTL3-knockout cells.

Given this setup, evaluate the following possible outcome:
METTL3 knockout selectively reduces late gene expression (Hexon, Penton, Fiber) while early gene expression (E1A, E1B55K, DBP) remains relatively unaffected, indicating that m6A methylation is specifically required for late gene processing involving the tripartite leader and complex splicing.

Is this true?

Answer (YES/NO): YES